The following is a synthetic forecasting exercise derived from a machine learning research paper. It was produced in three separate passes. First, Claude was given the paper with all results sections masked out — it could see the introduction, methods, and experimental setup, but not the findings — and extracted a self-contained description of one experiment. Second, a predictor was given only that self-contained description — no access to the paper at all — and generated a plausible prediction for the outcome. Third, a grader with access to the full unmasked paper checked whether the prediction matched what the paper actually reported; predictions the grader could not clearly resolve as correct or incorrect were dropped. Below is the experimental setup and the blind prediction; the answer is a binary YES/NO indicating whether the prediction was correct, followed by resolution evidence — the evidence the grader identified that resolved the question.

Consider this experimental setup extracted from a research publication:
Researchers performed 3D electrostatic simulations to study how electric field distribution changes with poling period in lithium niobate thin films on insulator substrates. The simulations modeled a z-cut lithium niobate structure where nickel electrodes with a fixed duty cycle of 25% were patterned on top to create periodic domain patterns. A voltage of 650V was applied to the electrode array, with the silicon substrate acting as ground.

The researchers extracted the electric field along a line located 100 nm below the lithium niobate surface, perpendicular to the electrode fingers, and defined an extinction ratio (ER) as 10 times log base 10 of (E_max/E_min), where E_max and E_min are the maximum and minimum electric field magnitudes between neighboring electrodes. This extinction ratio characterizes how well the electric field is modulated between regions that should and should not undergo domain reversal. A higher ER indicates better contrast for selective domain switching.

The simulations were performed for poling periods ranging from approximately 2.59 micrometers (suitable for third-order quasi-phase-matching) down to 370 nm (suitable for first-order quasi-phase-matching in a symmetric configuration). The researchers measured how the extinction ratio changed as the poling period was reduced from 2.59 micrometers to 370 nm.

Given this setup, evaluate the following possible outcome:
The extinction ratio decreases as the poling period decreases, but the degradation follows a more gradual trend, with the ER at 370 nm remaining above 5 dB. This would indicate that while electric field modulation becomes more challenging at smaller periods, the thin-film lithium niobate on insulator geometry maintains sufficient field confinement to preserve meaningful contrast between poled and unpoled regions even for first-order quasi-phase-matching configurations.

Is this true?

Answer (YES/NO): NO